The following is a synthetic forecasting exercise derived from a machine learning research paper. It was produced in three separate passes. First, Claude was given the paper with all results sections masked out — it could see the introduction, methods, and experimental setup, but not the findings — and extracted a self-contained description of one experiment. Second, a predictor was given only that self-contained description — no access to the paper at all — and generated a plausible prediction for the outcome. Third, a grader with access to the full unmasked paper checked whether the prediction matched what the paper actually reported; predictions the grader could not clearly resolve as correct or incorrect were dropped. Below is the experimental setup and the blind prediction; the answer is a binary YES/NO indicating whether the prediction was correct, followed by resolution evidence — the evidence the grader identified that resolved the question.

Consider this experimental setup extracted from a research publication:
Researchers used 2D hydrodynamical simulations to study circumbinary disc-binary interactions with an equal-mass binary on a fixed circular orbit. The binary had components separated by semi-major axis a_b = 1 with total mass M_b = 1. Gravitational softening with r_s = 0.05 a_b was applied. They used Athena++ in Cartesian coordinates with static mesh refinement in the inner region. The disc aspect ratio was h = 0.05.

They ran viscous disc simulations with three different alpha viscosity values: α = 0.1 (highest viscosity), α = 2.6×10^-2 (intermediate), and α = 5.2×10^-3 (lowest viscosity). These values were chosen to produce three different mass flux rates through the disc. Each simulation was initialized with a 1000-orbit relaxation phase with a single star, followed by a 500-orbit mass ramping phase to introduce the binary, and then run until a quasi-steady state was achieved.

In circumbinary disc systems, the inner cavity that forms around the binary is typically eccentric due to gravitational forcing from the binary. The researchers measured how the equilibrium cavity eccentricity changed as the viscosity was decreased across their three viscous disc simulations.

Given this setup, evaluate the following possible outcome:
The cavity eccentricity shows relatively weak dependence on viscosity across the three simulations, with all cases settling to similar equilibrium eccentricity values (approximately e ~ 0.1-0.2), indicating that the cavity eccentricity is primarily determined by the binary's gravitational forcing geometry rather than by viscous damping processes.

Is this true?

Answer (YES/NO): NO